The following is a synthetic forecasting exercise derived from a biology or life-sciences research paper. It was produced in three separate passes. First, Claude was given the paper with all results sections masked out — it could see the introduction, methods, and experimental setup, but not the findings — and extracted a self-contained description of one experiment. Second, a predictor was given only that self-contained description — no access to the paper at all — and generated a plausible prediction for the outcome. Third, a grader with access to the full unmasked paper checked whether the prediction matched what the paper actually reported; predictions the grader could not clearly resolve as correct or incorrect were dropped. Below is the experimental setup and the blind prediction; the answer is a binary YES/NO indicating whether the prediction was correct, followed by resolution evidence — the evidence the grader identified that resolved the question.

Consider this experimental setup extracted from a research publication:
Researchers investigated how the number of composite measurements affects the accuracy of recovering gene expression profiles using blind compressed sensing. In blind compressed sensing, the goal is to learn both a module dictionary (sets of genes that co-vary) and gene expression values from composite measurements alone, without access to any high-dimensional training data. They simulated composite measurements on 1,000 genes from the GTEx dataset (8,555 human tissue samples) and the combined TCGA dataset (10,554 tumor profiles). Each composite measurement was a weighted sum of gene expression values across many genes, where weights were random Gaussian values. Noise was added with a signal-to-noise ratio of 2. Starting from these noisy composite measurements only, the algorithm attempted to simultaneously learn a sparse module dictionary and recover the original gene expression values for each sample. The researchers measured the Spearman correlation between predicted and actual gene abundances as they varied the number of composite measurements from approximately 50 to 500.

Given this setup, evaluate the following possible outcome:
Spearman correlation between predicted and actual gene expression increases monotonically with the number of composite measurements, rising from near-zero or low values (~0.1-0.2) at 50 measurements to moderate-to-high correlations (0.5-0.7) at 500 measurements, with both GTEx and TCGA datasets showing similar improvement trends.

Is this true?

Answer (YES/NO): NO